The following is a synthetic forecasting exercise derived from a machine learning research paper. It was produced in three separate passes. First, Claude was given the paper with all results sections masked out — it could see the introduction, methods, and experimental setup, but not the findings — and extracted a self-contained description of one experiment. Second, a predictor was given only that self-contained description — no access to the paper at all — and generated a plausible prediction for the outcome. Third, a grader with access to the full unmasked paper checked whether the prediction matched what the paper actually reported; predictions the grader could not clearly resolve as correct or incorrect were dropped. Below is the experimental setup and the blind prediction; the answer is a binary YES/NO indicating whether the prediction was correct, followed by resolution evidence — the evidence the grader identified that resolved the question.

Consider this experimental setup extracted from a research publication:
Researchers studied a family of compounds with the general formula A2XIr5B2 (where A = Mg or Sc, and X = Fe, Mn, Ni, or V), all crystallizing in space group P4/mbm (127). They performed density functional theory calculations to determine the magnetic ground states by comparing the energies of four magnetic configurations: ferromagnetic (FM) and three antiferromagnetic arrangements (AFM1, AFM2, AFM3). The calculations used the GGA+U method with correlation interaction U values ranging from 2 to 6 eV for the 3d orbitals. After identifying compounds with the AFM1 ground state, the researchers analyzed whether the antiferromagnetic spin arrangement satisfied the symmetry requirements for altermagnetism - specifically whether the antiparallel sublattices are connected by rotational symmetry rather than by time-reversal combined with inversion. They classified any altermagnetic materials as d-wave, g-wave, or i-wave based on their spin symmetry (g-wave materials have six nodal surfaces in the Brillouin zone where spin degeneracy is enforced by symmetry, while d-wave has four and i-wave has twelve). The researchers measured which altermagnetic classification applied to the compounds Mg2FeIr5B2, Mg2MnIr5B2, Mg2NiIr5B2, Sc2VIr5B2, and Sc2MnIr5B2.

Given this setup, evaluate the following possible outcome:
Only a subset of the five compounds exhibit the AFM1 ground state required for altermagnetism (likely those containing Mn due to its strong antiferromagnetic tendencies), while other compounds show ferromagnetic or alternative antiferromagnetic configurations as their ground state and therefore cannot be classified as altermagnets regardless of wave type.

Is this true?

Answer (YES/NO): NO